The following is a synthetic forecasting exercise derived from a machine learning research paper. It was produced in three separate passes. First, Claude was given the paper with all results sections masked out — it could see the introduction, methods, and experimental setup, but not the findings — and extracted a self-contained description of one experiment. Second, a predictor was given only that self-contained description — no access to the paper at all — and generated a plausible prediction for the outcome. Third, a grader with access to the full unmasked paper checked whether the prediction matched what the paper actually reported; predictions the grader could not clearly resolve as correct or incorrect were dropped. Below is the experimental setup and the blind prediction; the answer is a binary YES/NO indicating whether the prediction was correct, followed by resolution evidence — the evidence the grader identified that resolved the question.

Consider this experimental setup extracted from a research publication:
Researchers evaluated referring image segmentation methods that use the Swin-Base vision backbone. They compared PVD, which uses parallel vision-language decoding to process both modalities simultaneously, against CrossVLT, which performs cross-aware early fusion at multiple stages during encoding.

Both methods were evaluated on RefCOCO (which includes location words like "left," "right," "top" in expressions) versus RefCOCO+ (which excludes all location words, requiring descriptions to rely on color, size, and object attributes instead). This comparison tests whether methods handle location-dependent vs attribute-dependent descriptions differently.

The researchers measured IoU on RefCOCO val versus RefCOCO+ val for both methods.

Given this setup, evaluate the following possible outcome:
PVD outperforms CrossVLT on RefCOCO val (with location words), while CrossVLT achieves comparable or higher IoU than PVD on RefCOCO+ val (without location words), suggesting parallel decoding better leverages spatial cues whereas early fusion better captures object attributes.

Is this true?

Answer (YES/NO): YES